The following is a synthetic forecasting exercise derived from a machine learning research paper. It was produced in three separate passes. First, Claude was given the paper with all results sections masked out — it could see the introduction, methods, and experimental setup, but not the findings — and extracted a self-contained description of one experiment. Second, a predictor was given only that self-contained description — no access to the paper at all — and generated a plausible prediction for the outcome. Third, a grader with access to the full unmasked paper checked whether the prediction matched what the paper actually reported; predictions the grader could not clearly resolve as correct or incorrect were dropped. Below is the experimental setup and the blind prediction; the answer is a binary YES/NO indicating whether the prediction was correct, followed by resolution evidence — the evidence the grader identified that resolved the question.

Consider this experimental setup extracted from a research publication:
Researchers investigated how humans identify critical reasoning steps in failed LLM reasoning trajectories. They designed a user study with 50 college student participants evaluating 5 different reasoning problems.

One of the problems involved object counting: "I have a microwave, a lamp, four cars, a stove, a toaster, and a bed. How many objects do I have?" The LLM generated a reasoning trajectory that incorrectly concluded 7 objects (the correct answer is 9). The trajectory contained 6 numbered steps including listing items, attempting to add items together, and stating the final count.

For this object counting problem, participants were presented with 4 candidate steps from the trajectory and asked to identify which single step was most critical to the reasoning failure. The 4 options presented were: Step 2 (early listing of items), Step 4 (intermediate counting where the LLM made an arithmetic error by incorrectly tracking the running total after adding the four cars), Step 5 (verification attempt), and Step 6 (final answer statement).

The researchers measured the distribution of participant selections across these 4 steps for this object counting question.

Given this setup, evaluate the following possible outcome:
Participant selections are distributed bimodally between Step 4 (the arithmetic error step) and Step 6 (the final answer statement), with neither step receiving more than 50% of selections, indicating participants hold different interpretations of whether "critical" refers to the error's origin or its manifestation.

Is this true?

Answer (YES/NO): NO